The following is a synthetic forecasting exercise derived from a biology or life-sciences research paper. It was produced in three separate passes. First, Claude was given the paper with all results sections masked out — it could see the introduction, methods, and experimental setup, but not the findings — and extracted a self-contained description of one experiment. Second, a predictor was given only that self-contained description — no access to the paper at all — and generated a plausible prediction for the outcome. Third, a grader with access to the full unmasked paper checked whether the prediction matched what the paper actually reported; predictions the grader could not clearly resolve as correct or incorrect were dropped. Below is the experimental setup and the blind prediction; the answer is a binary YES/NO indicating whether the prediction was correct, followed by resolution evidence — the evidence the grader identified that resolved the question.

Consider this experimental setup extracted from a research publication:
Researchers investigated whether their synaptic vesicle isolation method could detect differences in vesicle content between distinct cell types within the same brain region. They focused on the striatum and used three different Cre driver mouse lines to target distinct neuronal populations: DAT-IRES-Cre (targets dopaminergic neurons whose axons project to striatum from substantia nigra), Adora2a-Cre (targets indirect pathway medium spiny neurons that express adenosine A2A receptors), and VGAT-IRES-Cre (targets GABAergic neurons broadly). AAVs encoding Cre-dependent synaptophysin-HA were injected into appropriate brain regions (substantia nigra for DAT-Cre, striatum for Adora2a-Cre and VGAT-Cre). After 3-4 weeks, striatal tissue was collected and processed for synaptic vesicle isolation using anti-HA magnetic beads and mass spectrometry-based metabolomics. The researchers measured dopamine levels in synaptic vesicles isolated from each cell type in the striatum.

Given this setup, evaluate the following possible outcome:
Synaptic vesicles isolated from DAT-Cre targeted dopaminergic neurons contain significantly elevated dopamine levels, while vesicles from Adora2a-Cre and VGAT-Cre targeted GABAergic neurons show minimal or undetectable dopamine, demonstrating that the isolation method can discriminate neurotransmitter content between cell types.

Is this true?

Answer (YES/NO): YES